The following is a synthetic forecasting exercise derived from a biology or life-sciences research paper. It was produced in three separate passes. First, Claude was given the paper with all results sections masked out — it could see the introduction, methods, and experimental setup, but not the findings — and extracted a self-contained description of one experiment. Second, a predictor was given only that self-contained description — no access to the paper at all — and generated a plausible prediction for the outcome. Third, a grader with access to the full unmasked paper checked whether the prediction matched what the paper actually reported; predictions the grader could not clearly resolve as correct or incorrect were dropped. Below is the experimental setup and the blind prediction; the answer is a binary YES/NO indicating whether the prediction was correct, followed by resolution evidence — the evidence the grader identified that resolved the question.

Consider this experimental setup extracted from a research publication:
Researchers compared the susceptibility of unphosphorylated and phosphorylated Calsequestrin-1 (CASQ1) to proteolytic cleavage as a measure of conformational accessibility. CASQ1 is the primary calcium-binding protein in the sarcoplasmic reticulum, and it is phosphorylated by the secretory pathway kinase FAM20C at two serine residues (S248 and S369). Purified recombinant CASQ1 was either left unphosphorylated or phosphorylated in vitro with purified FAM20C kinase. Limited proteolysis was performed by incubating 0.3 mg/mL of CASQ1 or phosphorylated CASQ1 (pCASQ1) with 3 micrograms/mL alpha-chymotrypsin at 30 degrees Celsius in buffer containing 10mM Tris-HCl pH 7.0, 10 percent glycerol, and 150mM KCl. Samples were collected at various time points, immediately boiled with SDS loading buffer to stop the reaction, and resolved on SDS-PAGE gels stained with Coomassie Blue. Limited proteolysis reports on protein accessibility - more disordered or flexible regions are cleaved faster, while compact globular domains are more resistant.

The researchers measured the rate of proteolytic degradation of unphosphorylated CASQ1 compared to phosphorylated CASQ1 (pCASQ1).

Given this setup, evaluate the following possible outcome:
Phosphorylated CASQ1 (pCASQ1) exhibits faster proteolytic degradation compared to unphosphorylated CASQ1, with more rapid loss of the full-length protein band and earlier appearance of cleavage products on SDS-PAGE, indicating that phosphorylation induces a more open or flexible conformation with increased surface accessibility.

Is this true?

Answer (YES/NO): YES